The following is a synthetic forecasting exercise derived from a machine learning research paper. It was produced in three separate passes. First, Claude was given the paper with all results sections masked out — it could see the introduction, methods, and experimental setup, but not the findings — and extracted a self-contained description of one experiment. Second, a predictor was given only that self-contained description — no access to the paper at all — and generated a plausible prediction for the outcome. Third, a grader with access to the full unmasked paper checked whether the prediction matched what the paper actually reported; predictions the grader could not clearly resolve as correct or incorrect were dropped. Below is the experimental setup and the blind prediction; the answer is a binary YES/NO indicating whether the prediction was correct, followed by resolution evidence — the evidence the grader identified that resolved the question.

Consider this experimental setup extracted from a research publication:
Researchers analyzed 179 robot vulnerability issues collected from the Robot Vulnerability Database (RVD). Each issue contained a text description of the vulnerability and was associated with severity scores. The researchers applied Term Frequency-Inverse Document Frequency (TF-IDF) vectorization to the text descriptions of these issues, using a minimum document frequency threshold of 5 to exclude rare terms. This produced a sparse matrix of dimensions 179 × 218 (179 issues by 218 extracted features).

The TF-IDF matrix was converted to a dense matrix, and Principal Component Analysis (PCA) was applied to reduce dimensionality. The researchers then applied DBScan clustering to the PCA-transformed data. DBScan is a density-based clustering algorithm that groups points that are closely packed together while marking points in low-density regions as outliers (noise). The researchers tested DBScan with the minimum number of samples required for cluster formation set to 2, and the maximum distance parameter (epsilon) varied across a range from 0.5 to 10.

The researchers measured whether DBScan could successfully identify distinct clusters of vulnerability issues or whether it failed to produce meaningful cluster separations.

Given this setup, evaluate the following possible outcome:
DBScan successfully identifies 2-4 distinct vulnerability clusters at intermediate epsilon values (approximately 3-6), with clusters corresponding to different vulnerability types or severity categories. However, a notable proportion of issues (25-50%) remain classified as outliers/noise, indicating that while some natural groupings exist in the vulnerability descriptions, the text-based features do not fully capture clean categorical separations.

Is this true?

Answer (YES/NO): NO